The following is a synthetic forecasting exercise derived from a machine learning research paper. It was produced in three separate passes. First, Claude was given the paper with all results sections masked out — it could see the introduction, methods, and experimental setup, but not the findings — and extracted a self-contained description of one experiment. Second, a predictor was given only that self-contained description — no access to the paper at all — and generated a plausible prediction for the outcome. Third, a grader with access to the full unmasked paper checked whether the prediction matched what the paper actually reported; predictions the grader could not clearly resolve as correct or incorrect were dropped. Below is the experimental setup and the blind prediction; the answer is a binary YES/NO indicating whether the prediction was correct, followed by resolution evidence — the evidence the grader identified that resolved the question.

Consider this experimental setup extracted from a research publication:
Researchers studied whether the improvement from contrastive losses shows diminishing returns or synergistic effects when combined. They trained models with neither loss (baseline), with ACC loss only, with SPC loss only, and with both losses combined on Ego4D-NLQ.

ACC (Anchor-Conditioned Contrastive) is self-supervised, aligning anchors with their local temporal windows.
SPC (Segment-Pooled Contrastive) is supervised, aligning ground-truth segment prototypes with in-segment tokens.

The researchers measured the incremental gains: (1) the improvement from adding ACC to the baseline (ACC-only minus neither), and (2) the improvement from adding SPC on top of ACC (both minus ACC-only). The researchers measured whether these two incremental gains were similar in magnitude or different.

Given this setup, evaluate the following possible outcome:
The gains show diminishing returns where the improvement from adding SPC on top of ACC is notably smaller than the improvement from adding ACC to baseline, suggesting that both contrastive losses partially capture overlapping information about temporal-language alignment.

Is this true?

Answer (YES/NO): NO